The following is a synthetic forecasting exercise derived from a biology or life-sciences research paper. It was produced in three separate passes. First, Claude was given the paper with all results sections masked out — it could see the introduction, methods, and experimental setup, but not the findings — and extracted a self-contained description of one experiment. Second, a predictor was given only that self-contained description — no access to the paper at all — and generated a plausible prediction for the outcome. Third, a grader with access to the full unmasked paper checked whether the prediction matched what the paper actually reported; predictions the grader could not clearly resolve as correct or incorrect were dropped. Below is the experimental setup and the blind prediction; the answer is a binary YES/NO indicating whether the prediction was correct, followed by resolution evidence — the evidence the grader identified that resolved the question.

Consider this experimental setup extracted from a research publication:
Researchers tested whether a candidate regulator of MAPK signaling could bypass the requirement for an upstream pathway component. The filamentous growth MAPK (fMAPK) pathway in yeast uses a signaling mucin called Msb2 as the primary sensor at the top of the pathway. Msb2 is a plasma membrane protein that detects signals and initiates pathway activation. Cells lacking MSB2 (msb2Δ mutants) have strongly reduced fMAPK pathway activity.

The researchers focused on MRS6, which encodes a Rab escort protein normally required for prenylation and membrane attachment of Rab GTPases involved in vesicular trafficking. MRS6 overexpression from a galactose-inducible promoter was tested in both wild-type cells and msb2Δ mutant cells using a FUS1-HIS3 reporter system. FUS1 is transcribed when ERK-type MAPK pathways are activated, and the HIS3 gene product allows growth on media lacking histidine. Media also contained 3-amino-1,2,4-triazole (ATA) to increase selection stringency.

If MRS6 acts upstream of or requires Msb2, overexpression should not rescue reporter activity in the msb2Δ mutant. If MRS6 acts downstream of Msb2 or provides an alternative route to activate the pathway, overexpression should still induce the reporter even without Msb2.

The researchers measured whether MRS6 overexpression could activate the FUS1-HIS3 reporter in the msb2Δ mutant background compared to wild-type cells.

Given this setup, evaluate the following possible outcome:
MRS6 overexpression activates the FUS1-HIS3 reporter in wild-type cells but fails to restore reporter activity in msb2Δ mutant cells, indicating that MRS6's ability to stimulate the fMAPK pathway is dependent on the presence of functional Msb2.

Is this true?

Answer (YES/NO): NO